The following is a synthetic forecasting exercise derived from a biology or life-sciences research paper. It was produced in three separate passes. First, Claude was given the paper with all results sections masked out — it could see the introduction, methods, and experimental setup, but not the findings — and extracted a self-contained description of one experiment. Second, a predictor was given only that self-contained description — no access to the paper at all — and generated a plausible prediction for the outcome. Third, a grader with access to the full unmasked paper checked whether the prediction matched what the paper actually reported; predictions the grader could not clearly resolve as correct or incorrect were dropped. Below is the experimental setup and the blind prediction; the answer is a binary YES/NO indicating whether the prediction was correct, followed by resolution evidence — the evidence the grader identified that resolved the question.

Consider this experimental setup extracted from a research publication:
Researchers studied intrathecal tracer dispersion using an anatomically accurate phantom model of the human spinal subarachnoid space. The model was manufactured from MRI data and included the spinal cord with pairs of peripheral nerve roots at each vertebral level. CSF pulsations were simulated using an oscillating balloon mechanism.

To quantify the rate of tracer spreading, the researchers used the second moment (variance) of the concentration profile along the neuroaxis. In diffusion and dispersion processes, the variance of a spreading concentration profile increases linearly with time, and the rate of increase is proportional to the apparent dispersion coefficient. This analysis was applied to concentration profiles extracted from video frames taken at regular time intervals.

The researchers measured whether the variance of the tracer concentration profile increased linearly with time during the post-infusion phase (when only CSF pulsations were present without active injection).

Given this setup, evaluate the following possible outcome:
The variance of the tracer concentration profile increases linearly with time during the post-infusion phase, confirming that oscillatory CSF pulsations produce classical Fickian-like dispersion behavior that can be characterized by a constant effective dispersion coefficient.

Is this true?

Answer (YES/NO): YES